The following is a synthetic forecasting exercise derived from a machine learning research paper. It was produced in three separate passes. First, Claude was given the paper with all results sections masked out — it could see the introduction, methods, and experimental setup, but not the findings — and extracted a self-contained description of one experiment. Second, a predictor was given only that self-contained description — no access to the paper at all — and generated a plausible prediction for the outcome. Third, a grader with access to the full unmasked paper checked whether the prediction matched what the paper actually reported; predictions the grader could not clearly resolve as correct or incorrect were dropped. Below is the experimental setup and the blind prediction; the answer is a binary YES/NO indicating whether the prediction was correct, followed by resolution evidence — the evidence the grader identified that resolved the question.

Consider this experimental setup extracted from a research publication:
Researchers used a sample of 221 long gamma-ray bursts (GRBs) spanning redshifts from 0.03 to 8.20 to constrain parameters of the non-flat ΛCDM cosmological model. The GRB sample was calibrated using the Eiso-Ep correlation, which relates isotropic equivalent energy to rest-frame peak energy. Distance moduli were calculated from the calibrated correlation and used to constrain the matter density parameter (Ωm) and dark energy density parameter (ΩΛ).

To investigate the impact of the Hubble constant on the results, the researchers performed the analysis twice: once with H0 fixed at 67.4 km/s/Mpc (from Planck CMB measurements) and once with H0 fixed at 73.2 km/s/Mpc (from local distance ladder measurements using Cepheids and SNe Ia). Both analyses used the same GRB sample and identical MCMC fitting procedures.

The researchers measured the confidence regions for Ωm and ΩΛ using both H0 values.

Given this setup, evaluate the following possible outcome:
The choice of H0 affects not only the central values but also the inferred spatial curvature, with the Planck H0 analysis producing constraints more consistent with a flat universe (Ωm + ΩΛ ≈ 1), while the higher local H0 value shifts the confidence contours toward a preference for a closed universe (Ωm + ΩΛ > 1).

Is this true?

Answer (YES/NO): YES